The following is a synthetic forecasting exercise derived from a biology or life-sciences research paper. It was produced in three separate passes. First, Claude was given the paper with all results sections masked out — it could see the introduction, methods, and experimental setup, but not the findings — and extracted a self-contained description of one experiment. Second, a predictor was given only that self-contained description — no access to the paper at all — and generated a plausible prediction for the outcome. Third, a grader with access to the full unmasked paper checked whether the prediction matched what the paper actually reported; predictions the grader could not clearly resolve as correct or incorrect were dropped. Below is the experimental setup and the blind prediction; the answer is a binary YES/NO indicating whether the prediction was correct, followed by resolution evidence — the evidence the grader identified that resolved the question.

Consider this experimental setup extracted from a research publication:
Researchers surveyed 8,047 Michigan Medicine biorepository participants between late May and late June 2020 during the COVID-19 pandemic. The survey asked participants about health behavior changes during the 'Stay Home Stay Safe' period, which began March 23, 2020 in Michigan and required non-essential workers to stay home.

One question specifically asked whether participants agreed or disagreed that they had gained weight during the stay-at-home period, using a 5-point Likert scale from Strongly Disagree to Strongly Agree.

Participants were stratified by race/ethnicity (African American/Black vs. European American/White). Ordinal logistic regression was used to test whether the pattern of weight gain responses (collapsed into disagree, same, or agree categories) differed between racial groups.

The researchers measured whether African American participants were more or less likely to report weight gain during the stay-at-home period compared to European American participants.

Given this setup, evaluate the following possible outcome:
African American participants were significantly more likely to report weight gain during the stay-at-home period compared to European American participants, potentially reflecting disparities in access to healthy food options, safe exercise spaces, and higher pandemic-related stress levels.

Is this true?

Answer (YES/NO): NO